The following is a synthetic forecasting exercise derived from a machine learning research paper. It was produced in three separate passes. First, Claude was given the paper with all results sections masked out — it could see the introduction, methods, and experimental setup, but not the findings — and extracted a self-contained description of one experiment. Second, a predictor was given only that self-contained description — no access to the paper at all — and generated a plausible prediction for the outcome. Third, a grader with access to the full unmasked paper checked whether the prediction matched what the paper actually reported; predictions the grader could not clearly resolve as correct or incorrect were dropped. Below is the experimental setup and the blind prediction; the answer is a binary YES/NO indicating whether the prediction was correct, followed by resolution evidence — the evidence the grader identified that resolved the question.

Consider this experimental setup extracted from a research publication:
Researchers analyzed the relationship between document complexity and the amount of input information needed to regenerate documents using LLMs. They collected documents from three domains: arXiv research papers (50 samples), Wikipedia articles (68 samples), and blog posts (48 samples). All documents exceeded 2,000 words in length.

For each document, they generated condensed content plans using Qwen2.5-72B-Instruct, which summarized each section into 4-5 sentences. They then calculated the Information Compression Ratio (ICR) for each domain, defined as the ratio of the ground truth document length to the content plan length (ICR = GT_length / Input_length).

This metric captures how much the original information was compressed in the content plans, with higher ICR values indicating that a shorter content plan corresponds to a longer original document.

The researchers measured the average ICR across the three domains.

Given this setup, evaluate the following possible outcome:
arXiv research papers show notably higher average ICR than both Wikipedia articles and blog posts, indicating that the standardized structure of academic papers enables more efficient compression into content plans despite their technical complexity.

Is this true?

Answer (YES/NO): NO